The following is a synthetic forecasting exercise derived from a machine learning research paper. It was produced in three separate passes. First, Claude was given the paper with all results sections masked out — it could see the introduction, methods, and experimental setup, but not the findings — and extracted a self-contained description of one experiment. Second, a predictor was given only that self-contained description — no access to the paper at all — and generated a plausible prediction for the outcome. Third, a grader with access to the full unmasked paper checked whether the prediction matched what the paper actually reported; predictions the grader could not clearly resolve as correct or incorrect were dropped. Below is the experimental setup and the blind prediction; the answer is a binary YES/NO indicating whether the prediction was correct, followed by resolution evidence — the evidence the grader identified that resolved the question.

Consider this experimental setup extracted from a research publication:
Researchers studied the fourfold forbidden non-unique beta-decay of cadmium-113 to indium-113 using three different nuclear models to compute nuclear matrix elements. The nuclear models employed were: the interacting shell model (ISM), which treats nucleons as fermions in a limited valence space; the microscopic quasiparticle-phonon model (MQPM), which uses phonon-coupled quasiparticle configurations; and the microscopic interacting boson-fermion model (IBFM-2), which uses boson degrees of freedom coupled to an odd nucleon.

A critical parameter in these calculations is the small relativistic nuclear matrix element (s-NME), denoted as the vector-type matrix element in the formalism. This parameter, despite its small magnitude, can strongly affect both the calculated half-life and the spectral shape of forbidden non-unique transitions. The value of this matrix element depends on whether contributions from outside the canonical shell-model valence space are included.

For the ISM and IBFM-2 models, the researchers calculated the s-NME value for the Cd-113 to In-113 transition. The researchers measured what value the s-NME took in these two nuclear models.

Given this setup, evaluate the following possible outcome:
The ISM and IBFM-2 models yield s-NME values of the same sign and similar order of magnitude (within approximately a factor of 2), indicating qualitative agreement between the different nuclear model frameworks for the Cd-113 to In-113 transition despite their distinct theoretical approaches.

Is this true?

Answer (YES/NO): NO